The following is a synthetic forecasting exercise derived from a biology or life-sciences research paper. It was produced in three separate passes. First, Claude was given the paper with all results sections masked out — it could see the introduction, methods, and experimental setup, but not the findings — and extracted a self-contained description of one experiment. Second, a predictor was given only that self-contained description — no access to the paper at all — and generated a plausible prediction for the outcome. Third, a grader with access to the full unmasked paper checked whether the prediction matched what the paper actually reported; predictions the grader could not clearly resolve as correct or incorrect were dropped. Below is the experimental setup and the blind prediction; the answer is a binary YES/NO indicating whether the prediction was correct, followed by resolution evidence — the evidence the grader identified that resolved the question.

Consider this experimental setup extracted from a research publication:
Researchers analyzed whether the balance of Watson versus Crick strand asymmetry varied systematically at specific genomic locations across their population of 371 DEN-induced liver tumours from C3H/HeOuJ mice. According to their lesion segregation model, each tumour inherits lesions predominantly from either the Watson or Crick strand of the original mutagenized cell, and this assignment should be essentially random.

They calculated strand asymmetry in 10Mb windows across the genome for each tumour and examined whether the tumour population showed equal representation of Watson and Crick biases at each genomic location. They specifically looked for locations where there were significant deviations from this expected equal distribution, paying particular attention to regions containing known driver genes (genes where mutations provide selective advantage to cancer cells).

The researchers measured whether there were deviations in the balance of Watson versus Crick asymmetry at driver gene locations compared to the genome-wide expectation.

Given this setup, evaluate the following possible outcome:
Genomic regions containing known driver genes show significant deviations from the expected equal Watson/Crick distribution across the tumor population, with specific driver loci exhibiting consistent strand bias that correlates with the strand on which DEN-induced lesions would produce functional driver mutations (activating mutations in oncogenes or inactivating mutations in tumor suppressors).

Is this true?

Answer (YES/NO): YES